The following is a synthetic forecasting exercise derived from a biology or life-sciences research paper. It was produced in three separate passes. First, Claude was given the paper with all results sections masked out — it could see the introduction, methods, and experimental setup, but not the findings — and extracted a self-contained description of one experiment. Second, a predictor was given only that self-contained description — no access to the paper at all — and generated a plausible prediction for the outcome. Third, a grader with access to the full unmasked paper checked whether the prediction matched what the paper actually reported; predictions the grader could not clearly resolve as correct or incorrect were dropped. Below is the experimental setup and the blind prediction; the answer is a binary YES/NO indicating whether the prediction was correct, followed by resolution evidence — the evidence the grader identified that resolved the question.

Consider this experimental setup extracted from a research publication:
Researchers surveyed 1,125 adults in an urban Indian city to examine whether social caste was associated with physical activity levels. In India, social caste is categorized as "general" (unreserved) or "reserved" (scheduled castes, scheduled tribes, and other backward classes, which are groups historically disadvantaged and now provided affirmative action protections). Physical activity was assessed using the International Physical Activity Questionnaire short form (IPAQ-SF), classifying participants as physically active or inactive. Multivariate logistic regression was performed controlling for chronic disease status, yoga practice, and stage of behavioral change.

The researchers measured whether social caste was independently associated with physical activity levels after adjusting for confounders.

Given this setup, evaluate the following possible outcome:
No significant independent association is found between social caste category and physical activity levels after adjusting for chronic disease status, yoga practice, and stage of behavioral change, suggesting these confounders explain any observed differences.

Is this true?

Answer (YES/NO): NO